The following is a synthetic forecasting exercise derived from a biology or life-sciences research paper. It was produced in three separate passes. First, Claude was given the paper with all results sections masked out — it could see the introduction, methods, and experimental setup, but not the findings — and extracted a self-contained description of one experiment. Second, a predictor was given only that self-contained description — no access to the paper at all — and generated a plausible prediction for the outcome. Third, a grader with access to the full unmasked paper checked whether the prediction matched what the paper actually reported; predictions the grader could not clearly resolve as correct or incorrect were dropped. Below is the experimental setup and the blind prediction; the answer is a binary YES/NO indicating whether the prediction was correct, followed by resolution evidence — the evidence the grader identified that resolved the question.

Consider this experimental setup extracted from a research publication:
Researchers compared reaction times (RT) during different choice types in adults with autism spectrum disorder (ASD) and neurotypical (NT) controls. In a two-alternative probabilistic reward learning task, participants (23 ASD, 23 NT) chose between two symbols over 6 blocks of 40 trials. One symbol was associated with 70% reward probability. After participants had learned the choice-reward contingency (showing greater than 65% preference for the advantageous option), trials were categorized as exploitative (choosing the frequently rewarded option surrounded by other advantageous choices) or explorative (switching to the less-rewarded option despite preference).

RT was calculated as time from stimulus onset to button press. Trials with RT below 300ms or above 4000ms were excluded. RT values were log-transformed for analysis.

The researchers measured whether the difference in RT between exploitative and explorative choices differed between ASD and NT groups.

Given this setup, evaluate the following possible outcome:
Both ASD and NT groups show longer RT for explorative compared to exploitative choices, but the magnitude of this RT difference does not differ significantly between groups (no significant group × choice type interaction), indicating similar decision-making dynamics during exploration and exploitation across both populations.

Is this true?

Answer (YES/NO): YES